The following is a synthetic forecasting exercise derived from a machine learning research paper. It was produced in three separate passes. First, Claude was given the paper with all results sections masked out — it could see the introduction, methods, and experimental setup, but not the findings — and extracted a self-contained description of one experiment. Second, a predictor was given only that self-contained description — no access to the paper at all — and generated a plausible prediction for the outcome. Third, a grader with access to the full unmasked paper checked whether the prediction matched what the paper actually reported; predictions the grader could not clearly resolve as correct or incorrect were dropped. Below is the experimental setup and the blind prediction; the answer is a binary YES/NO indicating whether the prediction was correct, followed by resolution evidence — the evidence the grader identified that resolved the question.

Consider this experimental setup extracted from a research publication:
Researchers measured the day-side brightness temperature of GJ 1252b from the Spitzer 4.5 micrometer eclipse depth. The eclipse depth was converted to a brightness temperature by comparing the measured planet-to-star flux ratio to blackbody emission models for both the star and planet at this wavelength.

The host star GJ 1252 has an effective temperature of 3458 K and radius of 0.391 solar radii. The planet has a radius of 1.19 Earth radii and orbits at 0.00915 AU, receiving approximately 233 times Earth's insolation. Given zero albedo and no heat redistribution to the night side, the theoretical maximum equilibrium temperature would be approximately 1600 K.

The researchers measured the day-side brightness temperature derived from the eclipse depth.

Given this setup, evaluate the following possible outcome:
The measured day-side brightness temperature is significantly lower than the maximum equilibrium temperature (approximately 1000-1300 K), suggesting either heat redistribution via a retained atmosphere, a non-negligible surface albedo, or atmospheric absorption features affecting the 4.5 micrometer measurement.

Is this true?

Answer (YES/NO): NO